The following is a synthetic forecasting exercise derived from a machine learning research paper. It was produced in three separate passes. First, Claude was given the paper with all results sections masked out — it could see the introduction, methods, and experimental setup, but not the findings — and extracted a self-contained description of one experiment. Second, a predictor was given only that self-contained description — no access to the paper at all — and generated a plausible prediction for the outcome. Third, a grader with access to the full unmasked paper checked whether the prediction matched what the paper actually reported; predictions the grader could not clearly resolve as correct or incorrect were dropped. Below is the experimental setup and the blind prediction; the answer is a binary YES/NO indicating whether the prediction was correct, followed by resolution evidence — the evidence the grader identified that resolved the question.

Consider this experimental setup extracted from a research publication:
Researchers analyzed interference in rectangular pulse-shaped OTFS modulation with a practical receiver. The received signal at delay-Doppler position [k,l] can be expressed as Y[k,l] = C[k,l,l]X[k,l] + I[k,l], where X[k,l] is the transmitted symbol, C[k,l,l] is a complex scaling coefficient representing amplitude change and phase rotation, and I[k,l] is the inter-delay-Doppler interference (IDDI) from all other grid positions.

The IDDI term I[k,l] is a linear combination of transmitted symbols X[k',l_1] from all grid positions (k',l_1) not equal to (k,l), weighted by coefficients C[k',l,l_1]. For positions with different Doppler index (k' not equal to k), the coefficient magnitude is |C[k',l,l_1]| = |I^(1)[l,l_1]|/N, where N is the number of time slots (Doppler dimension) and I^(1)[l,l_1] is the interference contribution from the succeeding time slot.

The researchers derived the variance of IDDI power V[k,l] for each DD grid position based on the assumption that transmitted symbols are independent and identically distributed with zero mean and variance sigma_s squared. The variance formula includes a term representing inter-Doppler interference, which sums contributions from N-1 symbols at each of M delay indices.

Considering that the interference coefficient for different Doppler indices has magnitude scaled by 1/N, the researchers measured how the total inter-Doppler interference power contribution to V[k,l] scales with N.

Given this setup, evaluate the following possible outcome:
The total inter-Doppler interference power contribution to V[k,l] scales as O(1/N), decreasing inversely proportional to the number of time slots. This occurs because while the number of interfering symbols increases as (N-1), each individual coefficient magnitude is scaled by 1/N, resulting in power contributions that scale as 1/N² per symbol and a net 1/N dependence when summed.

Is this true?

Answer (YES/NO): YES